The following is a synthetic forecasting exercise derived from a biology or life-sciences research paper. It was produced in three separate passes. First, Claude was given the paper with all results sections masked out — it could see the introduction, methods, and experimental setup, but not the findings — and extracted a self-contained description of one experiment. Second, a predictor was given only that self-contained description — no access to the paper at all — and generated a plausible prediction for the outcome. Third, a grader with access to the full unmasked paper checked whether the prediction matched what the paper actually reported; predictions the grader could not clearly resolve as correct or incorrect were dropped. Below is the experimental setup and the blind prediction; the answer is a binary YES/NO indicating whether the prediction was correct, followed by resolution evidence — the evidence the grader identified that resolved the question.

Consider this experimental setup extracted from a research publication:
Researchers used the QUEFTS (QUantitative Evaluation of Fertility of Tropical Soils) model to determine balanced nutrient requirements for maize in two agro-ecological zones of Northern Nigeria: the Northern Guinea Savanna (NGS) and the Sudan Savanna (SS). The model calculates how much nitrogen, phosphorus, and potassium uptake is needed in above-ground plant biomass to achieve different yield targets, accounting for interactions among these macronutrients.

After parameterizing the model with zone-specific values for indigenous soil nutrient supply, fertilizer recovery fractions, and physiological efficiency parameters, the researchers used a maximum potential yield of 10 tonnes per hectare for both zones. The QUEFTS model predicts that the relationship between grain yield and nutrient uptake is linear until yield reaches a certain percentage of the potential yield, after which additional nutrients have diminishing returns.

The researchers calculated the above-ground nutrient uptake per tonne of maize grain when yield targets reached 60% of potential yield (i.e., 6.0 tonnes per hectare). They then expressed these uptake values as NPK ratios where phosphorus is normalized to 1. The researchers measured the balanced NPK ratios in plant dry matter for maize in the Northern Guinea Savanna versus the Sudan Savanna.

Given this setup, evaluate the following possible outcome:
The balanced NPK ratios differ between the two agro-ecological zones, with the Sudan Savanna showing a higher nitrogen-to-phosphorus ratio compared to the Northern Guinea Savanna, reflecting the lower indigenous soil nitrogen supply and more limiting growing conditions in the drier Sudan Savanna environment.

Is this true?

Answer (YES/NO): NO